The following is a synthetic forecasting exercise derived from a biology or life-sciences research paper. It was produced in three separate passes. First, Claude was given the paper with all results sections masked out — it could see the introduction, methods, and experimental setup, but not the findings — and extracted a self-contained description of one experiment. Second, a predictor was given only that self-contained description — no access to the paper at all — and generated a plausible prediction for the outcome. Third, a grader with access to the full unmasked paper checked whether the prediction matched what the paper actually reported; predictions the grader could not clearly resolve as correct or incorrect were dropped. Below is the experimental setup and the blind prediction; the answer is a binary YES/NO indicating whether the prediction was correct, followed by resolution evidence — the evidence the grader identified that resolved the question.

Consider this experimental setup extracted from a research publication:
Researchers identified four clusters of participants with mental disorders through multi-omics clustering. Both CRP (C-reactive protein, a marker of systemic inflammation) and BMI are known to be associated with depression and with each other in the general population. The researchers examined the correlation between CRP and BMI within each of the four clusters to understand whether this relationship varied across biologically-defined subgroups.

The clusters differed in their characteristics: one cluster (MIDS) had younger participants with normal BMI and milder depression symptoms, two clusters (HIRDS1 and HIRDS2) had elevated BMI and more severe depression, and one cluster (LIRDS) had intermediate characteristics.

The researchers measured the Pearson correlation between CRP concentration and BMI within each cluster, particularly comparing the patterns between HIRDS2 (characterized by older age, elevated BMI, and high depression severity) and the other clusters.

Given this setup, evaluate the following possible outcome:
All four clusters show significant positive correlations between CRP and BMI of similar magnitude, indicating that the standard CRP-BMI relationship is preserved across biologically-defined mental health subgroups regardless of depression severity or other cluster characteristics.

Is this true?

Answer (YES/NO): NO